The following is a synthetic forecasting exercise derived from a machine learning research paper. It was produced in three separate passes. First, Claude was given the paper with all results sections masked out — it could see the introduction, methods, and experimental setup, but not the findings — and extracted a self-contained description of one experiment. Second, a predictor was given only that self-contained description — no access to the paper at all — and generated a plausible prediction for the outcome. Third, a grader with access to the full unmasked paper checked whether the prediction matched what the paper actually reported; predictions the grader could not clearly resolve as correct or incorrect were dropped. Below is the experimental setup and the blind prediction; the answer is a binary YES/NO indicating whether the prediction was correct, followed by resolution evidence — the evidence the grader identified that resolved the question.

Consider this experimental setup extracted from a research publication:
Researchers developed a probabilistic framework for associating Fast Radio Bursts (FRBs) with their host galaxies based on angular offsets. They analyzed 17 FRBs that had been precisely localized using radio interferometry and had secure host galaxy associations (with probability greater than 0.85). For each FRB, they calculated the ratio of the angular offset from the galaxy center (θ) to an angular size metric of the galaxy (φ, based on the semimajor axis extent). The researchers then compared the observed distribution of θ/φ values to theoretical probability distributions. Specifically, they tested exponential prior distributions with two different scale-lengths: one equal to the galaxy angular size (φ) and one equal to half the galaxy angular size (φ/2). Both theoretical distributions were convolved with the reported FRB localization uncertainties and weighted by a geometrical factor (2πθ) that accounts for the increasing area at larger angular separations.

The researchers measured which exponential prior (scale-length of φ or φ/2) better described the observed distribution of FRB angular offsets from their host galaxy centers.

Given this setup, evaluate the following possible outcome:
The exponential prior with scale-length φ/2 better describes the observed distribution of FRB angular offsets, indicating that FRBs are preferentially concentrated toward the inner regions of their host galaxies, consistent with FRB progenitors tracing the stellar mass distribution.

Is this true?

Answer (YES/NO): YES